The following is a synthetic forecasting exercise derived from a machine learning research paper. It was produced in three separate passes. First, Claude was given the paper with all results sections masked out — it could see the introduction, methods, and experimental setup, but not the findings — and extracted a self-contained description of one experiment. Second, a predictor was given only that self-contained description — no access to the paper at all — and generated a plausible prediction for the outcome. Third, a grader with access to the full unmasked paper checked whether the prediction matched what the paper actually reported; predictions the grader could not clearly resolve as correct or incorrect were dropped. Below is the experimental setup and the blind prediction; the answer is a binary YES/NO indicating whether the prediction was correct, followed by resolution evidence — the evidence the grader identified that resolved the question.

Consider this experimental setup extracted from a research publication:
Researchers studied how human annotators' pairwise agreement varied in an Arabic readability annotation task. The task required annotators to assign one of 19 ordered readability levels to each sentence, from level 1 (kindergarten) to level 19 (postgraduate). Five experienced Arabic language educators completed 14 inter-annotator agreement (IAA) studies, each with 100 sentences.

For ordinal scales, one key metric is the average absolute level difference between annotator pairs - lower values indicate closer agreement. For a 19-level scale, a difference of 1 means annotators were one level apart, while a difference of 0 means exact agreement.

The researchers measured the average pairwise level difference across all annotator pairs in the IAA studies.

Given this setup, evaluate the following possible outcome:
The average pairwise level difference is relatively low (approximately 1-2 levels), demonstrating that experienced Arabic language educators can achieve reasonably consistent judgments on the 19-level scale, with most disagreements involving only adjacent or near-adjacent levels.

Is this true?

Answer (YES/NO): YES